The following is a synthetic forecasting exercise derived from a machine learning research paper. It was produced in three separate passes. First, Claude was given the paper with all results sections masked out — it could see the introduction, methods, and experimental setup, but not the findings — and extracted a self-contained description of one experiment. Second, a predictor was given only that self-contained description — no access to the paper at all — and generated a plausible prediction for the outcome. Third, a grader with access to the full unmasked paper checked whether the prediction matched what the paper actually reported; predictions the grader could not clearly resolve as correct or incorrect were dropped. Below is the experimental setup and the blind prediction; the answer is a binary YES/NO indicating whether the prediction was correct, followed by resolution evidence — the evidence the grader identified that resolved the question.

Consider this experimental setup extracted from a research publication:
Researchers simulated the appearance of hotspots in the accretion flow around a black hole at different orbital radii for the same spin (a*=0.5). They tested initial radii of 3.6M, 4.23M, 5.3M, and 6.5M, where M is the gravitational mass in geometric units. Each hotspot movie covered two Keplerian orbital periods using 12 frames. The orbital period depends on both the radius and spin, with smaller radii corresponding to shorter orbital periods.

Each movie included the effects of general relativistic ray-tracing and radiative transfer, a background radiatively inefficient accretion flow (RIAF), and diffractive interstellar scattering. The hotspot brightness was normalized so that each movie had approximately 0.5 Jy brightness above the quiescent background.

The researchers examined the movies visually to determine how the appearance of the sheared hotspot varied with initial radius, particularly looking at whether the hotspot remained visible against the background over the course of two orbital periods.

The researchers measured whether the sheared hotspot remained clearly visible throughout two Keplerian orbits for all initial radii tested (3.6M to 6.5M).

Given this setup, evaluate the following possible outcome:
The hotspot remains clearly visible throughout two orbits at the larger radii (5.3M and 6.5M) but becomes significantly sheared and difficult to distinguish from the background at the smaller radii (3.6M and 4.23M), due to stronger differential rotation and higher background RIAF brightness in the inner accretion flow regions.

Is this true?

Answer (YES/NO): NO